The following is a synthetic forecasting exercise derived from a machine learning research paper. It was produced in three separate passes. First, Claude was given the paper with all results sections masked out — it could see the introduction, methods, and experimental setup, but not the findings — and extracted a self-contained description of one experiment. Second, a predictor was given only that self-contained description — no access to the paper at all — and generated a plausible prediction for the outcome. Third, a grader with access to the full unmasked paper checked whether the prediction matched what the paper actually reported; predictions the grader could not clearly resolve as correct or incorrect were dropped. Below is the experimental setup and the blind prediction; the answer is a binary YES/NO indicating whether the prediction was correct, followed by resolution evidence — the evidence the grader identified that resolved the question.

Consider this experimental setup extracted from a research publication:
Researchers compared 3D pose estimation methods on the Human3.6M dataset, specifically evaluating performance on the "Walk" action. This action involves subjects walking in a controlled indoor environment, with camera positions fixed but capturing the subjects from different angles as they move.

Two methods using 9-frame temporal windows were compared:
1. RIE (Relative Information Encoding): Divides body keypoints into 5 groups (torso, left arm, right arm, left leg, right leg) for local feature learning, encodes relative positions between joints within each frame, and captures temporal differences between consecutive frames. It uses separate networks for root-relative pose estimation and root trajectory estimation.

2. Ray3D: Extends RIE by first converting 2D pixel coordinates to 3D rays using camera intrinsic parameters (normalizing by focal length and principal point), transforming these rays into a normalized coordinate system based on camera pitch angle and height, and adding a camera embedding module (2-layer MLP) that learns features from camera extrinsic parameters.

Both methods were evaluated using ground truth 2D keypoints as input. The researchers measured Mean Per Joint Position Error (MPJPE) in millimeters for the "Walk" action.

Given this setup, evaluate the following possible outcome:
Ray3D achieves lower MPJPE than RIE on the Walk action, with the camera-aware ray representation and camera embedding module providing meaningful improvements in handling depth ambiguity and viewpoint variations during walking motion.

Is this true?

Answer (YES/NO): NO